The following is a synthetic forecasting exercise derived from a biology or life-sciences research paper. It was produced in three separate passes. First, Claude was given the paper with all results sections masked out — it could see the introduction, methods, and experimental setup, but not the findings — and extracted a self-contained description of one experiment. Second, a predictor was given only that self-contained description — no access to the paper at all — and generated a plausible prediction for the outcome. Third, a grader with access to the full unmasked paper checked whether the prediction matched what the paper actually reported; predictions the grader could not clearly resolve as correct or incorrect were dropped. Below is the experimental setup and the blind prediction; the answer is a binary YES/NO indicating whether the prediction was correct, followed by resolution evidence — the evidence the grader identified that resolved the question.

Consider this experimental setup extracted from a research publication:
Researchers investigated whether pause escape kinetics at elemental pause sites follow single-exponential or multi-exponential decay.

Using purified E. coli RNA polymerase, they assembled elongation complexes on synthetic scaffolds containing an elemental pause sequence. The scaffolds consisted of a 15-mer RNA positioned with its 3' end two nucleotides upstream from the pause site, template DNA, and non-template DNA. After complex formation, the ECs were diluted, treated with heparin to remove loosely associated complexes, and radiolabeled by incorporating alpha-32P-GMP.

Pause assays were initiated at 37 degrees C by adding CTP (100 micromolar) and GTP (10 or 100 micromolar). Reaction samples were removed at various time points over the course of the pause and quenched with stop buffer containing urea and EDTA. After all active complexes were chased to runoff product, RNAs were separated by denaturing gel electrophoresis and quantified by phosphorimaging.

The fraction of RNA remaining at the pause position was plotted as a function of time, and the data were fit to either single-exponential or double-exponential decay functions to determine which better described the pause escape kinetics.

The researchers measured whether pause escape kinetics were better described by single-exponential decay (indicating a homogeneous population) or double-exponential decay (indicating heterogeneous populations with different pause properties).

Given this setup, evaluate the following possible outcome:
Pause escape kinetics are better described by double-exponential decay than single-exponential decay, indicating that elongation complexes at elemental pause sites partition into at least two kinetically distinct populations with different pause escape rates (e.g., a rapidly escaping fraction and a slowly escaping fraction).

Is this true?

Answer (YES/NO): YES